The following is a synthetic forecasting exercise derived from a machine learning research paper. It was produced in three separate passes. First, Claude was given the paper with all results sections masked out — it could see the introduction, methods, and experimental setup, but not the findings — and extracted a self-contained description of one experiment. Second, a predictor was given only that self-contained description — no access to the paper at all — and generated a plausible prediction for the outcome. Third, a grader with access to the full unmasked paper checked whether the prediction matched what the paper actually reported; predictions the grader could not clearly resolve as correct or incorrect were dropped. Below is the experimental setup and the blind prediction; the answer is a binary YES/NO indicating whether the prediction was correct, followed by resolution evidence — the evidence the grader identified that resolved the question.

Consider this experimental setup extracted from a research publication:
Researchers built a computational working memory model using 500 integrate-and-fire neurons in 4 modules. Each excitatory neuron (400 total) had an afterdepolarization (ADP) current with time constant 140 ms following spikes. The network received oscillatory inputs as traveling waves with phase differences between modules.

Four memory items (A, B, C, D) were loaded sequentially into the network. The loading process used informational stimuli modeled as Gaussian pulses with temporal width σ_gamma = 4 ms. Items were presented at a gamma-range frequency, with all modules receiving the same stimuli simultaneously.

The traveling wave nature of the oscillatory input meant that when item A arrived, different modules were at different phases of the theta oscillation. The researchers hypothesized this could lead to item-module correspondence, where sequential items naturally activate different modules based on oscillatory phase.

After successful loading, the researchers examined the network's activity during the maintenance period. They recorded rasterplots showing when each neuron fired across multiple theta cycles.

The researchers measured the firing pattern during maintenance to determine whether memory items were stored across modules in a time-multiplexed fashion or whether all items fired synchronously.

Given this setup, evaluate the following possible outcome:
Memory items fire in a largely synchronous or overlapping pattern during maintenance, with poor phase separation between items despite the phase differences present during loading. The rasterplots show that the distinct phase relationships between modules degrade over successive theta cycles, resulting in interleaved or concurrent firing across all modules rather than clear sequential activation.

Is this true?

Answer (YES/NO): NO